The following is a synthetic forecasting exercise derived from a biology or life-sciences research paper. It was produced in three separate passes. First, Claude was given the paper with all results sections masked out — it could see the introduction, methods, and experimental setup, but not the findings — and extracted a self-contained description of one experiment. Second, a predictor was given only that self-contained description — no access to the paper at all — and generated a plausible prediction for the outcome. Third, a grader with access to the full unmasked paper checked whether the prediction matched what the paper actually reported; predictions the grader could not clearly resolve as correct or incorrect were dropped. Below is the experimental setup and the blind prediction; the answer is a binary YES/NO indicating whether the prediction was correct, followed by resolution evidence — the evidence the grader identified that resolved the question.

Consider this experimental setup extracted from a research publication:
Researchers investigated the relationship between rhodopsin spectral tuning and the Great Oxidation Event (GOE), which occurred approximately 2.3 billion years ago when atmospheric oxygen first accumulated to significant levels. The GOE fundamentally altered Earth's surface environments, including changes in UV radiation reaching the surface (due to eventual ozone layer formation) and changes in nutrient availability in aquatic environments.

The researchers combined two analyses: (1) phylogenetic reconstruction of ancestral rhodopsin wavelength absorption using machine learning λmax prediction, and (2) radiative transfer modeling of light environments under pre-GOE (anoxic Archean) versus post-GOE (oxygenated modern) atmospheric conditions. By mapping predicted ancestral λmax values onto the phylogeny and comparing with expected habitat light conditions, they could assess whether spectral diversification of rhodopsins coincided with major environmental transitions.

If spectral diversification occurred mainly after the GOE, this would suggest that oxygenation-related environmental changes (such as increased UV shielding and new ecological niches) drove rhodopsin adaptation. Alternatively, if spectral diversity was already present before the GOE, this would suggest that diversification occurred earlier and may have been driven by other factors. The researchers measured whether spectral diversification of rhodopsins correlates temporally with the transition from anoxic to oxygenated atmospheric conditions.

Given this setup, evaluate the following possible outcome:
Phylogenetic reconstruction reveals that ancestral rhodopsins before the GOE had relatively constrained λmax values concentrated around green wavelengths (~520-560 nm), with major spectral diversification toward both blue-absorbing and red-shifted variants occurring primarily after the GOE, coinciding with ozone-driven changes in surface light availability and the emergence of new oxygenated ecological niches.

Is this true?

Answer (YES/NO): YES